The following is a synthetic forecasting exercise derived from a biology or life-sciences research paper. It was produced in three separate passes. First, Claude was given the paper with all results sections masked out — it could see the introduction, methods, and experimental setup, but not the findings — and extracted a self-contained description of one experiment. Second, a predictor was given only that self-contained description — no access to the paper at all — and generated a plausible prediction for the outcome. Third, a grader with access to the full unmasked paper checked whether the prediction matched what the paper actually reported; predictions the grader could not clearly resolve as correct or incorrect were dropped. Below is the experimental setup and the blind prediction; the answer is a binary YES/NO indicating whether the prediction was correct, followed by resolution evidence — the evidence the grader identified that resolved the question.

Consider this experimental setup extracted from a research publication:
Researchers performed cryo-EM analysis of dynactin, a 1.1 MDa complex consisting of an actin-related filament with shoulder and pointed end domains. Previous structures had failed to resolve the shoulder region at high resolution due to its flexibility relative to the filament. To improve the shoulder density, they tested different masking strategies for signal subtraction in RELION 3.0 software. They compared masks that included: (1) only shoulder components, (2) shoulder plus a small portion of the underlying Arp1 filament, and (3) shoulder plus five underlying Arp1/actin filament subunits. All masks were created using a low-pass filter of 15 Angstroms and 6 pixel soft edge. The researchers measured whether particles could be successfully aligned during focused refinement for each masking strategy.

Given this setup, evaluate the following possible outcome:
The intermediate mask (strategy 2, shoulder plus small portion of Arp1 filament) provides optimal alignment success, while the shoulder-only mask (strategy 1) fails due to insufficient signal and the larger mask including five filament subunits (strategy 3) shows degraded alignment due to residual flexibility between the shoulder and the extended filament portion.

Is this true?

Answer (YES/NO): NO